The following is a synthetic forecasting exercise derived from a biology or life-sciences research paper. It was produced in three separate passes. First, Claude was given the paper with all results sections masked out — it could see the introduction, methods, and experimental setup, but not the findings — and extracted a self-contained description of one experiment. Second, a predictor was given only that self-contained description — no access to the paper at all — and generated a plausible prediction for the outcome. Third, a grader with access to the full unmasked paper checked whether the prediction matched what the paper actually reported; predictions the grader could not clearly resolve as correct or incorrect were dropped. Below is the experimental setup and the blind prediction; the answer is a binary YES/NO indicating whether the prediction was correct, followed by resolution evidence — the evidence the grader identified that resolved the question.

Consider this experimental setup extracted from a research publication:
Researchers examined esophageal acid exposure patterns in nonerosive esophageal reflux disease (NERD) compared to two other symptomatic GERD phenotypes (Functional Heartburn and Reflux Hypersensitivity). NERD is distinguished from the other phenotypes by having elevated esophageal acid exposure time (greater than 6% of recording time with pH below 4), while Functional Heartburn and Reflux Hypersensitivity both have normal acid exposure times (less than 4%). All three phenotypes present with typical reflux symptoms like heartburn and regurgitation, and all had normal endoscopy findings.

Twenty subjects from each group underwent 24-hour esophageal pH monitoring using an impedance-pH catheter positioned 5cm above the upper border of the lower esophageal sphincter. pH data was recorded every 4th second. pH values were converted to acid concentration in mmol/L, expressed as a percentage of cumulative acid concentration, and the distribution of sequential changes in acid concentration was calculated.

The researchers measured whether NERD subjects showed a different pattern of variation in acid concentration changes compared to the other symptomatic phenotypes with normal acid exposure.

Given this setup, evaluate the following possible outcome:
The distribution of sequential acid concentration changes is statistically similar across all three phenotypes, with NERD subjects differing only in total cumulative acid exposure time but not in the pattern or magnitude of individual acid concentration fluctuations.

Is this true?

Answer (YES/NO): NO